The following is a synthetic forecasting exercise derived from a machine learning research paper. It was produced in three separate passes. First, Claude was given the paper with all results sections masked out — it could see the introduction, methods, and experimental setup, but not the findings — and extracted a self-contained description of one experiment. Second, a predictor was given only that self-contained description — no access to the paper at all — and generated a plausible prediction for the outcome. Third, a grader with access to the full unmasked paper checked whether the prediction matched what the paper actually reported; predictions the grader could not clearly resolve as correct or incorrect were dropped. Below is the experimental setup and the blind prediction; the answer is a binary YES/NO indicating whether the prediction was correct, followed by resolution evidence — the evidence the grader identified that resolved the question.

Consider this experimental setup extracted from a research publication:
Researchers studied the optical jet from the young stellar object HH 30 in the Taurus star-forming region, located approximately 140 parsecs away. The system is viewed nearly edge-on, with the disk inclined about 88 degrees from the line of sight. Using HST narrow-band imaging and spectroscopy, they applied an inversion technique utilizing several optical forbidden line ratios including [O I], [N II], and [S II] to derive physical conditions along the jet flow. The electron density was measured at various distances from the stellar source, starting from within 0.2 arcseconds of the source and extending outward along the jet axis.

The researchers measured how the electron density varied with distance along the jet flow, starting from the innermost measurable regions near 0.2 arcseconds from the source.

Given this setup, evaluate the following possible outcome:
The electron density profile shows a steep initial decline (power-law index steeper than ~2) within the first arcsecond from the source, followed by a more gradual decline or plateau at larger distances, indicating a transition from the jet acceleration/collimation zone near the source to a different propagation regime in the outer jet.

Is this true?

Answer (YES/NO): NO